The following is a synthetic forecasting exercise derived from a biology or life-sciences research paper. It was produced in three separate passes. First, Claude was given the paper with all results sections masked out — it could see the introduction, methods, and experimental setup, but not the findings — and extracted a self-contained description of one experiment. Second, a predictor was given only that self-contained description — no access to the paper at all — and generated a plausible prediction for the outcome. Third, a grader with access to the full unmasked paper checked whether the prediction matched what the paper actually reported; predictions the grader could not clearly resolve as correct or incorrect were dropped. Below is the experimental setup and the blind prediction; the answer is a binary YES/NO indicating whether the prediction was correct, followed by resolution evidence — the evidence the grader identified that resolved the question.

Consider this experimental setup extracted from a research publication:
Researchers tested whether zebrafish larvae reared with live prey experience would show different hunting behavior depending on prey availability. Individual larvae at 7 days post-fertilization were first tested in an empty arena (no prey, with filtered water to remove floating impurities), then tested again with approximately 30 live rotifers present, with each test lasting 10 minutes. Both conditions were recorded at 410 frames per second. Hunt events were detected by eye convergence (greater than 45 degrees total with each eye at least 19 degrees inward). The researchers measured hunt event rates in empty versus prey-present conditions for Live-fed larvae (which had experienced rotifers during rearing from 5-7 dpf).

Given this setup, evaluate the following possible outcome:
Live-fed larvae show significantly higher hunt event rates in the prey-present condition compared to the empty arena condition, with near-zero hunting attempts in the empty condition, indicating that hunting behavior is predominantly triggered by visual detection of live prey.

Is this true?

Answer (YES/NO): NO